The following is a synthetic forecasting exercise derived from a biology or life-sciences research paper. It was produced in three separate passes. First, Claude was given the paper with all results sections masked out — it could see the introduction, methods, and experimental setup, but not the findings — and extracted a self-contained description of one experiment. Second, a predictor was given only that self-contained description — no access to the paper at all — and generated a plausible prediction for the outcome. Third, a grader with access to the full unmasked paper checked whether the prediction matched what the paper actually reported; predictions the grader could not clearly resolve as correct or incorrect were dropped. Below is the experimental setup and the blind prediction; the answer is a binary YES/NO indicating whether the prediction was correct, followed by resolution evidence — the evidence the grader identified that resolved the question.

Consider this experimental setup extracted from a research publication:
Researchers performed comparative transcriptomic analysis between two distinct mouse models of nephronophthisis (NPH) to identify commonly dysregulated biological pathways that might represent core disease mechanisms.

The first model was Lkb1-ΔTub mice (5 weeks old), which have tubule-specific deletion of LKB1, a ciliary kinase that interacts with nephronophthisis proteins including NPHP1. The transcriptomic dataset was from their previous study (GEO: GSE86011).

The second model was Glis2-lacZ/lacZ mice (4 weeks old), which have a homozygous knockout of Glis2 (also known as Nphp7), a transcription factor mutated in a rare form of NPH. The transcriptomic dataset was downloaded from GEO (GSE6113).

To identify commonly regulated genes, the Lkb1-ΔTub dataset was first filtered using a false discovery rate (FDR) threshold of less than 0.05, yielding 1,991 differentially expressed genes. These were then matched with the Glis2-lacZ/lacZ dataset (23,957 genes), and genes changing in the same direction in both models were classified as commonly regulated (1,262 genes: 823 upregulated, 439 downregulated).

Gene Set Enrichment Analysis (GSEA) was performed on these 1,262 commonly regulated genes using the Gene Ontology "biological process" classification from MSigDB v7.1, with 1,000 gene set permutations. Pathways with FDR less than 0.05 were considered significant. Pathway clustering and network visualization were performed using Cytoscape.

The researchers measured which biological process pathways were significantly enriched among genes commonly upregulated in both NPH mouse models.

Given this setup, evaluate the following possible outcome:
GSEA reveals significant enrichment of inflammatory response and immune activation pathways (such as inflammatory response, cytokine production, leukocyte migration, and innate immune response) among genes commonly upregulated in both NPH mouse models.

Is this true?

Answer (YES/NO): YES